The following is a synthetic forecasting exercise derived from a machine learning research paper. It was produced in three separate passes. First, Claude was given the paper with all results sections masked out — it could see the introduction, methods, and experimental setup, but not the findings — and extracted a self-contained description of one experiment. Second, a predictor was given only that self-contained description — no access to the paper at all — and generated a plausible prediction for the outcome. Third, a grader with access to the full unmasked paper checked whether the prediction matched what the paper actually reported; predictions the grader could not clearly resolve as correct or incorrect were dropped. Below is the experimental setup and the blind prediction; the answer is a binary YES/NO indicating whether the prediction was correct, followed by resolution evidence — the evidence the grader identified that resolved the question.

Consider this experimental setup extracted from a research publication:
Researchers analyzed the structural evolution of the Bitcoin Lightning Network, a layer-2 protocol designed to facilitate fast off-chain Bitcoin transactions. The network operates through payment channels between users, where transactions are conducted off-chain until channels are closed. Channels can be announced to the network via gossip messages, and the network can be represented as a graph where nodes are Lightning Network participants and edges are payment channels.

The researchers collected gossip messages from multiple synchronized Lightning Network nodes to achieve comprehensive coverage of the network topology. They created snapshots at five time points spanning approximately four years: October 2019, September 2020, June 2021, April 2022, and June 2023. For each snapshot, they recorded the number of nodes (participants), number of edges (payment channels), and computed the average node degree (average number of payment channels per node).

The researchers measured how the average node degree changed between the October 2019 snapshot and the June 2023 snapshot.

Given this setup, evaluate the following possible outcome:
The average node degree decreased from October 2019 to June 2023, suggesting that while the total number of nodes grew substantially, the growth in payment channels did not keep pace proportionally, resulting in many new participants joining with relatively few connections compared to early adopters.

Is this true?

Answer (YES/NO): YES